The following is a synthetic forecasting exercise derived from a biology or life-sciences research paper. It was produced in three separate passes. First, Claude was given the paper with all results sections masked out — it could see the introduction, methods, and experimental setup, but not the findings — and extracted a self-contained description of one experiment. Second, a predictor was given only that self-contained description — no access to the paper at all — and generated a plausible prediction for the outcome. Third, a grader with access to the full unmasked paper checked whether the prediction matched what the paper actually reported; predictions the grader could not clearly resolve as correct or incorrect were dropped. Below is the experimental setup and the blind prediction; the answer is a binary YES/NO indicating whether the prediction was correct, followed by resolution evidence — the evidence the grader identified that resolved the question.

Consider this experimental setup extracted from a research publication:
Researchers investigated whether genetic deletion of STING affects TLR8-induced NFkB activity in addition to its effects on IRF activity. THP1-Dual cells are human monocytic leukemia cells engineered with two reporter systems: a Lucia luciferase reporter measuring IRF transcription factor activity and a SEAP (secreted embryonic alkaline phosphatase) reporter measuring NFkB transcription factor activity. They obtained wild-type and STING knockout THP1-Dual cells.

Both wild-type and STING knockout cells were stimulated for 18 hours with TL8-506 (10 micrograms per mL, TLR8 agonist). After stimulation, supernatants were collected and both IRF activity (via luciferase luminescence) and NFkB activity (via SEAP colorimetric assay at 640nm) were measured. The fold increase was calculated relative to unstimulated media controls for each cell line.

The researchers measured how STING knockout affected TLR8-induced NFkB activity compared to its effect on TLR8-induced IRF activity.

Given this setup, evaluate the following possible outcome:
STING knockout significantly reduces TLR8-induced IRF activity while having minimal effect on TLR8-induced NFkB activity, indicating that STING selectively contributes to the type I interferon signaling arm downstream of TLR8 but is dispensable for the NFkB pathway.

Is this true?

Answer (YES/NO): NO